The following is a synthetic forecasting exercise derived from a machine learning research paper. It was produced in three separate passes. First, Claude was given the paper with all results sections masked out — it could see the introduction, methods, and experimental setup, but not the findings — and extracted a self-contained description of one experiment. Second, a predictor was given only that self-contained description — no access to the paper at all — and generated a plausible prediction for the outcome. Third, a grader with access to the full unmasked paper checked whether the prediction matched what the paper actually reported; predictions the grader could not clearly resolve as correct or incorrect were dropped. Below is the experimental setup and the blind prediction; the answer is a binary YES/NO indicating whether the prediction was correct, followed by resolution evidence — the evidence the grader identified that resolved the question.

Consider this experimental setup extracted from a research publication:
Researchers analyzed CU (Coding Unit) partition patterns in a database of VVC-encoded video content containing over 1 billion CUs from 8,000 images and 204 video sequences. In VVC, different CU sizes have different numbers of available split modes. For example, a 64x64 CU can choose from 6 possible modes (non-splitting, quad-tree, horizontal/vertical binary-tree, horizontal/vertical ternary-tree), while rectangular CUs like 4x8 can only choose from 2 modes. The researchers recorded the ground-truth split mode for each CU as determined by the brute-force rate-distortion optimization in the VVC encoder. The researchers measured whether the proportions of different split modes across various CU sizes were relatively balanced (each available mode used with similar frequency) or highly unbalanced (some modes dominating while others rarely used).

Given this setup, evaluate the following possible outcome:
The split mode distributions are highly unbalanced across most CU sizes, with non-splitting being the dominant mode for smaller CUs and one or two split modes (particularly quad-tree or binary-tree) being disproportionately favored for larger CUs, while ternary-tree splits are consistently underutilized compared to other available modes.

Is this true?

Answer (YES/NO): NO